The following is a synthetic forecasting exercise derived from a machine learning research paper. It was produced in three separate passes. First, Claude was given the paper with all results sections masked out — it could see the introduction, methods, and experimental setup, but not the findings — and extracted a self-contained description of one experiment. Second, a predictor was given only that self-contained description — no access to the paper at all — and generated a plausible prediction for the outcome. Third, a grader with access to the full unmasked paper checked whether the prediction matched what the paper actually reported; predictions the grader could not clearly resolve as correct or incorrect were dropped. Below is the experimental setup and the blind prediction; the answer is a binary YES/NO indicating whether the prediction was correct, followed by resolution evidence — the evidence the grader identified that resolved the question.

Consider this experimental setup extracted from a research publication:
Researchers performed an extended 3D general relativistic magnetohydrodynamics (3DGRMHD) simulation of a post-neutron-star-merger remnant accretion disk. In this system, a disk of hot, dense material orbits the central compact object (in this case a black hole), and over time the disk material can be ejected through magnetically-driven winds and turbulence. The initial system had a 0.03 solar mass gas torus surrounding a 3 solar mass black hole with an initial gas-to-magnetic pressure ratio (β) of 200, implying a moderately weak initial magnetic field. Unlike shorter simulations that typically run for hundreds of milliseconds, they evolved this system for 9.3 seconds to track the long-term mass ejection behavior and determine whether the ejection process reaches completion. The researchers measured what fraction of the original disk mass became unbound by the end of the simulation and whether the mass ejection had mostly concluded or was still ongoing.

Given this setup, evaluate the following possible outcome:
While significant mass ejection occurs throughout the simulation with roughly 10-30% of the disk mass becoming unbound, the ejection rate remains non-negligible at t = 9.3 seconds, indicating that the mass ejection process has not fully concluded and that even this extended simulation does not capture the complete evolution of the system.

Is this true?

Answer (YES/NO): NO